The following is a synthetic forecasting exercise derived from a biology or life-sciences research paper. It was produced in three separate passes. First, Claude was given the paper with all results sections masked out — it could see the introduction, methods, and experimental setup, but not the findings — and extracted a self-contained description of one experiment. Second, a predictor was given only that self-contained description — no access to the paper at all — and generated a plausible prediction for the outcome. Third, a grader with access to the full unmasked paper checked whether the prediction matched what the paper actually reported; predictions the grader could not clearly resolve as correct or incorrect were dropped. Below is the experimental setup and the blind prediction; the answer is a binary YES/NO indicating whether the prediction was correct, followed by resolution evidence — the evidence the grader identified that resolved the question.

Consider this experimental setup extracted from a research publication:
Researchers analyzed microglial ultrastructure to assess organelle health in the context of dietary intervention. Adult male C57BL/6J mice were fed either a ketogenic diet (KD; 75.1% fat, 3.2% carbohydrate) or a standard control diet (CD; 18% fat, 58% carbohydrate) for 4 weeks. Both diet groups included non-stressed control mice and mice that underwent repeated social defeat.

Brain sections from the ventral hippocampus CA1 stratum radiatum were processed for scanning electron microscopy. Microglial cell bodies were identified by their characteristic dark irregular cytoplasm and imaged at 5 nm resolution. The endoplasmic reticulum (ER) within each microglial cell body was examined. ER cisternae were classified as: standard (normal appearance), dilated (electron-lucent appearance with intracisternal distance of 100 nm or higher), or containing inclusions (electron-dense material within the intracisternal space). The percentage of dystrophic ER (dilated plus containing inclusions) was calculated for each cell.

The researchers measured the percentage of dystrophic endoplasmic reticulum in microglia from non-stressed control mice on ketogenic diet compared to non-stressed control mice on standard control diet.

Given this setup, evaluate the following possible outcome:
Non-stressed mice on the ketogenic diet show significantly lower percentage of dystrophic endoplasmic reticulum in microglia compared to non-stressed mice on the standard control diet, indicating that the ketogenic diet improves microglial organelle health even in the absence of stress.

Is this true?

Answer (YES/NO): NO